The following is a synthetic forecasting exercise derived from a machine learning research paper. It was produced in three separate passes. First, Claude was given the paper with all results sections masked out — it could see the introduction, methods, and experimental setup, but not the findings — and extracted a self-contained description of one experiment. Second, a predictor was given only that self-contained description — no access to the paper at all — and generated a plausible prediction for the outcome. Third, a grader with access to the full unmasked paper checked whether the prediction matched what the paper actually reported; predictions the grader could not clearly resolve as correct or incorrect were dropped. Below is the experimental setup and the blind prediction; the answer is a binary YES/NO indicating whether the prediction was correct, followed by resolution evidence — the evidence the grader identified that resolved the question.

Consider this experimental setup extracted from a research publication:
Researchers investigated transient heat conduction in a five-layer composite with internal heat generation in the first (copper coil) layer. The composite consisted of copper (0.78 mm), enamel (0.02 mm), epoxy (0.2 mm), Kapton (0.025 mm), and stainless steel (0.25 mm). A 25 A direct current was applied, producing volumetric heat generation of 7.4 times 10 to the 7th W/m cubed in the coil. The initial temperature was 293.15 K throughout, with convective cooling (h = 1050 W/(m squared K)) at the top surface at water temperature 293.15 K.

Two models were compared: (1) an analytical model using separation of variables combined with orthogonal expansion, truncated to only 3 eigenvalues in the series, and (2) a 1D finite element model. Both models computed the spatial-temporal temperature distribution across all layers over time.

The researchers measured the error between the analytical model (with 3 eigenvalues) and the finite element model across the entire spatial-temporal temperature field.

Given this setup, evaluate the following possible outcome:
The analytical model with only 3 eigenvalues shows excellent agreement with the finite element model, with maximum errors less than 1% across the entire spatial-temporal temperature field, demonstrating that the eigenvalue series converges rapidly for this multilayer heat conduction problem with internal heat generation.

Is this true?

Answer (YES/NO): YES